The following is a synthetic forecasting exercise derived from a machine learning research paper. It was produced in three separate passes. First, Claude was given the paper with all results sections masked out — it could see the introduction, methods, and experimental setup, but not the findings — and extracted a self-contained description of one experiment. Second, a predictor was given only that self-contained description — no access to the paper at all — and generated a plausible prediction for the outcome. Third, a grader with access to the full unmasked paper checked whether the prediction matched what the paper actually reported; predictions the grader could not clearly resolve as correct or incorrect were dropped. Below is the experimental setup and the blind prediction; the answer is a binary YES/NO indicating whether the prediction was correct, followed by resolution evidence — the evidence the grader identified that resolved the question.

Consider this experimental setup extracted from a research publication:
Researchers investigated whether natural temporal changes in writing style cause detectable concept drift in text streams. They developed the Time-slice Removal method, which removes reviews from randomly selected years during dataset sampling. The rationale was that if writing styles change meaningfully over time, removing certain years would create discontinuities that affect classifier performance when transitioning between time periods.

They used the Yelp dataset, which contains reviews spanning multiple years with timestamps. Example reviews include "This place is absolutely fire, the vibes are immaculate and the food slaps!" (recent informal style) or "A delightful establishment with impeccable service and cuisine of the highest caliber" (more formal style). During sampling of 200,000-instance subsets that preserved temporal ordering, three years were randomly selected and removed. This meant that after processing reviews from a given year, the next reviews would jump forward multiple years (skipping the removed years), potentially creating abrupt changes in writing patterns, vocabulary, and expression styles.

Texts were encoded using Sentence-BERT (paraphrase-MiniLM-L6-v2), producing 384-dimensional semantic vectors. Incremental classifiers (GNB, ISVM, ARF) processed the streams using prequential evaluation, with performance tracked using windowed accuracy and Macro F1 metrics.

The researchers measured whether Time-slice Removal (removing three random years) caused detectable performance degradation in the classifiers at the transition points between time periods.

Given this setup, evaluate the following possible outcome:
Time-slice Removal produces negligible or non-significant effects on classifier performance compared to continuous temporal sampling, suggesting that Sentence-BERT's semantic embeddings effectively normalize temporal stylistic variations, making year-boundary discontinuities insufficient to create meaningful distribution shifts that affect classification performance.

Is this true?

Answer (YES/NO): YES